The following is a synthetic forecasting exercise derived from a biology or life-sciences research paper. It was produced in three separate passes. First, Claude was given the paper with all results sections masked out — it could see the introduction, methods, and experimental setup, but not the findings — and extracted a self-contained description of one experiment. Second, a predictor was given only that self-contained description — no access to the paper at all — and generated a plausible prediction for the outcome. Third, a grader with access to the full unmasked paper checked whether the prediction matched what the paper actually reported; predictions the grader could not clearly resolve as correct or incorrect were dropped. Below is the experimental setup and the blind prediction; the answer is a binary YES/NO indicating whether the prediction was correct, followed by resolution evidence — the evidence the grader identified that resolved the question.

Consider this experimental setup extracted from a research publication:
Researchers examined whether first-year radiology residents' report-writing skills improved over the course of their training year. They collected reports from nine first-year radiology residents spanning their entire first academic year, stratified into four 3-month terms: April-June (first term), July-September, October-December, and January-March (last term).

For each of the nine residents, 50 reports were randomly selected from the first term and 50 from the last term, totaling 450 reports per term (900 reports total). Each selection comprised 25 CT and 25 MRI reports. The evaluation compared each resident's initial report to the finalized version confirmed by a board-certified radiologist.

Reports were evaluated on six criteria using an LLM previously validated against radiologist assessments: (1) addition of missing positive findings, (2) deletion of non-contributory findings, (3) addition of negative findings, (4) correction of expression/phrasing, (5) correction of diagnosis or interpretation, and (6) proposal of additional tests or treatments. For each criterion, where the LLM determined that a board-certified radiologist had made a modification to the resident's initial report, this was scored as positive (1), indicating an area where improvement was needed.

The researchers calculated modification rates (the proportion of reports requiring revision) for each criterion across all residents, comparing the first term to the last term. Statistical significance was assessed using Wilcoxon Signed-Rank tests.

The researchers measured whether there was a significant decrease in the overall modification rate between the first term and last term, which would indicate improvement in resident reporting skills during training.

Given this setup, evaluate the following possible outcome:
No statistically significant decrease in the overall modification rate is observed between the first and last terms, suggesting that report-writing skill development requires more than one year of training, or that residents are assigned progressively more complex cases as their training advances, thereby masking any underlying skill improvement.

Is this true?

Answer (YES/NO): NO